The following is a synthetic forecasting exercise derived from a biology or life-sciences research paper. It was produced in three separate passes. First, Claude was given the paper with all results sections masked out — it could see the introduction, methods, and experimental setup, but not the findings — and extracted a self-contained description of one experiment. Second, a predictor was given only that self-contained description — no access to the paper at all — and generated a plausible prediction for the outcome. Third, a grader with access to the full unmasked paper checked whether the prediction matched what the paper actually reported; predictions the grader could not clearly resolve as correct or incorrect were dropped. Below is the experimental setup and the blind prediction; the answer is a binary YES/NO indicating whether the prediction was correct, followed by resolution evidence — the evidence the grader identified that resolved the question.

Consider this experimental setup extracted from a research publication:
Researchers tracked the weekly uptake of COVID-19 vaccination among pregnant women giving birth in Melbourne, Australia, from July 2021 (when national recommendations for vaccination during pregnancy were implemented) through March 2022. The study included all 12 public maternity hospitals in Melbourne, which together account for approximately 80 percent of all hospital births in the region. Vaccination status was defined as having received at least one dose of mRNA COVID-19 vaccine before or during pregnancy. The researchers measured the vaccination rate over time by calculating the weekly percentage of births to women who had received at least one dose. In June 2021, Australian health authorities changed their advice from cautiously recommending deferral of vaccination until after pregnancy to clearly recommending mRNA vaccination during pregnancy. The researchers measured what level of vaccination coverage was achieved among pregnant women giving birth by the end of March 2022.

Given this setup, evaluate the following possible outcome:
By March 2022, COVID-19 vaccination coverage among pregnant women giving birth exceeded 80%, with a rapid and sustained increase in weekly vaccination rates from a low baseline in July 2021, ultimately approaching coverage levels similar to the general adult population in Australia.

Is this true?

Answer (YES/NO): YES